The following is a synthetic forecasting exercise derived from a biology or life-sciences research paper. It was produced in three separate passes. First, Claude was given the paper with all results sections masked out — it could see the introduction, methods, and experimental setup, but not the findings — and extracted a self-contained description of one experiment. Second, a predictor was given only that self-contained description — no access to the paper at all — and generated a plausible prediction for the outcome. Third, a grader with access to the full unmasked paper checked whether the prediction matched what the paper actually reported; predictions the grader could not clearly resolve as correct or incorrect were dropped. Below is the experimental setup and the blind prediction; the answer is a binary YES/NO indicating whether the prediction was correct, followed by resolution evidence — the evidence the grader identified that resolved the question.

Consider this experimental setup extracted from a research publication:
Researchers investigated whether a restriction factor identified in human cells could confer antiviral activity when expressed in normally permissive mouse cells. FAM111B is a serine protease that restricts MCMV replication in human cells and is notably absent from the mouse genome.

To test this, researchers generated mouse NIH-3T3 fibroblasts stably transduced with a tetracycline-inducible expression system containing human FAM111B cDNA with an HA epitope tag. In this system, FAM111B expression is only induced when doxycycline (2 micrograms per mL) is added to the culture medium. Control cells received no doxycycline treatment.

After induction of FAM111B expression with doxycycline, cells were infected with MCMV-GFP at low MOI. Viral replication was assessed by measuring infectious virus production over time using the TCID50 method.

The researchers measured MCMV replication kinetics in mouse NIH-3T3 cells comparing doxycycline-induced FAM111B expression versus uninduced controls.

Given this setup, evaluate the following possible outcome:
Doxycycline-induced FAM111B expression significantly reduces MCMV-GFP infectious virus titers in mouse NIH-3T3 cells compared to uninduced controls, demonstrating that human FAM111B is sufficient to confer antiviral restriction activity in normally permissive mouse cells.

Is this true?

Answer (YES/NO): NO